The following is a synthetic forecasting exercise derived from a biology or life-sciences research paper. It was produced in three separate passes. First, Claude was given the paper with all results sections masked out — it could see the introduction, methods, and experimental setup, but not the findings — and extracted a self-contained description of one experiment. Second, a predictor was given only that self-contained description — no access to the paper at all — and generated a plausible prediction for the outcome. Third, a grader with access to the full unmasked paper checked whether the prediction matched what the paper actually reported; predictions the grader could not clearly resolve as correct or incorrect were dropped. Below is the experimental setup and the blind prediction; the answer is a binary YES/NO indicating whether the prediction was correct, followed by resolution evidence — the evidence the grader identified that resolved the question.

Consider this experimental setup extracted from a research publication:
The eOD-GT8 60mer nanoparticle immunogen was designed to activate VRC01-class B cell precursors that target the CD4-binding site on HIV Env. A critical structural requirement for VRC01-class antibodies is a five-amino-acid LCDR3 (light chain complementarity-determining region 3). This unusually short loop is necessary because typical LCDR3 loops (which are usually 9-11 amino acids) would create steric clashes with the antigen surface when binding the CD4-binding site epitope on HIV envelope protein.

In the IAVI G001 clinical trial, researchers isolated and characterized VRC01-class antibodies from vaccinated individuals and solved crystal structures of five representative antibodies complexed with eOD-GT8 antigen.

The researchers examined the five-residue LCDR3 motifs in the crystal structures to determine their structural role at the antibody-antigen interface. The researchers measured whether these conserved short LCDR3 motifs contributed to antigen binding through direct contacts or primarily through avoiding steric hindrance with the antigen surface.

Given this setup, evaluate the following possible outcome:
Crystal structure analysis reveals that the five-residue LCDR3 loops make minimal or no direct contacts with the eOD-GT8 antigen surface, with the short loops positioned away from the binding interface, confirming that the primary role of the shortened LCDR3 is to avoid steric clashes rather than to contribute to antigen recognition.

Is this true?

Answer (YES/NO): NO